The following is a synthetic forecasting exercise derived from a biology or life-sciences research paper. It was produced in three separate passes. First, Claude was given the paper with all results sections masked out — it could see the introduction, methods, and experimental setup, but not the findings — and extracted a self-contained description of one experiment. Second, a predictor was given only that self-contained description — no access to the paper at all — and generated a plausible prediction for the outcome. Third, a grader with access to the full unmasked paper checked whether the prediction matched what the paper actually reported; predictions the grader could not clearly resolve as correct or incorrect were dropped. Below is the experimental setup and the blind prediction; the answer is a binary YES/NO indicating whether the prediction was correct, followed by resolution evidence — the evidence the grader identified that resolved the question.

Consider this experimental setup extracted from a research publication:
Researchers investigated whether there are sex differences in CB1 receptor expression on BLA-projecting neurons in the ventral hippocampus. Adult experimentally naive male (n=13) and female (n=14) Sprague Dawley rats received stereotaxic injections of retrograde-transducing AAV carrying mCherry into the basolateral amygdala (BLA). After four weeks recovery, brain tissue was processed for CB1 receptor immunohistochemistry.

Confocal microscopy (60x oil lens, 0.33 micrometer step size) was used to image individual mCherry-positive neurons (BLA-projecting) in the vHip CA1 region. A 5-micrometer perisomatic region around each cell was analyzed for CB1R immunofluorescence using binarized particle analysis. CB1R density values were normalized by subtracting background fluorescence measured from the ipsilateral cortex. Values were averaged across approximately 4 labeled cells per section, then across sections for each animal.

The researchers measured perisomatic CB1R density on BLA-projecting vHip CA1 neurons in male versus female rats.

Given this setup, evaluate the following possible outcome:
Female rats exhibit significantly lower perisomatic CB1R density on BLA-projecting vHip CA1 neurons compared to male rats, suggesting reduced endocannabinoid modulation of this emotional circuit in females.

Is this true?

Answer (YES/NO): NO